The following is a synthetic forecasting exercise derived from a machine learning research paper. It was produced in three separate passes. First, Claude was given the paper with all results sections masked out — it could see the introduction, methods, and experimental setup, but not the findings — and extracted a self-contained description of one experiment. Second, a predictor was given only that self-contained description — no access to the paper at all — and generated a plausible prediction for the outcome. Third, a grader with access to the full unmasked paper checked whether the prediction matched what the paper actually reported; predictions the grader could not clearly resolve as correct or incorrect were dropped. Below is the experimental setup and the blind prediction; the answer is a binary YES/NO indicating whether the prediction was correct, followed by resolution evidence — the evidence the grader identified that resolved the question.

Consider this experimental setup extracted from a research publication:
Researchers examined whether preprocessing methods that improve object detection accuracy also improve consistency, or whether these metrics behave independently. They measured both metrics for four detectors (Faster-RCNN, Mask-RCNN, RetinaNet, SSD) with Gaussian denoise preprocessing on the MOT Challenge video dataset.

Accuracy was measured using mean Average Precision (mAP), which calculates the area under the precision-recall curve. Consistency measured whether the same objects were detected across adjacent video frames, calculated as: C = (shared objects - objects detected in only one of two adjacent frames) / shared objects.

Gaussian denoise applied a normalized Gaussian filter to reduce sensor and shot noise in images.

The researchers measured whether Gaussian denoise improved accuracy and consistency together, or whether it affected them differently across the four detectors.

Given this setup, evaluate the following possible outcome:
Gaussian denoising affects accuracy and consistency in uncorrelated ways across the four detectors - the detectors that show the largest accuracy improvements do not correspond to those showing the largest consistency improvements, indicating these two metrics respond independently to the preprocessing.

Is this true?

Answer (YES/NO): NO